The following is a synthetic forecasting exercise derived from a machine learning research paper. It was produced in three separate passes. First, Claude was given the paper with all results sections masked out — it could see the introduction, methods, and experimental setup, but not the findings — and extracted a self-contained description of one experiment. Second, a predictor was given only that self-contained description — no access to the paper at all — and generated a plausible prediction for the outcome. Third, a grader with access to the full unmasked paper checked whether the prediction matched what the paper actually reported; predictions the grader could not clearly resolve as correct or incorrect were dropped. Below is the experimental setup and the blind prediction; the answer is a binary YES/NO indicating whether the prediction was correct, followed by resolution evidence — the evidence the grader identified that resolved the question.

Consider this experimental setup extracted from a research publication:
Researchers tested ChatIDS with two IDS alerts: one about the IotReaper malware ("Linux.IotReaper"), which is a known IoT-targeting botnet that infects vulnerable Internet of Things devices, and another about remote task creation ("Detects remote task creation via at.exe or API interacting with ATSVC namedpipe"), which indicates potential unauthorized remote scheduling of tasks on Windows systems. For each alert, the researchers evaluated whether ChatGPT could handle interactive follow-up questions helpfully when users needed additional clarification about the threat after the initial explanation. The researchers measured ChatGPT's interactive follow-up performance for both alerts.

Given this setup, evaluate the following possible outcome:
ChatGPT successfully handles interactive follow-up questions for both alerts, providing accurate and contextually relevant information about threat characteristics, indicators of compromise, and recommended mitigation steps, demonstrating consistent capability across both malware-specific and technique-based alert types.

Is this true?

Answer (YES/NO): NO